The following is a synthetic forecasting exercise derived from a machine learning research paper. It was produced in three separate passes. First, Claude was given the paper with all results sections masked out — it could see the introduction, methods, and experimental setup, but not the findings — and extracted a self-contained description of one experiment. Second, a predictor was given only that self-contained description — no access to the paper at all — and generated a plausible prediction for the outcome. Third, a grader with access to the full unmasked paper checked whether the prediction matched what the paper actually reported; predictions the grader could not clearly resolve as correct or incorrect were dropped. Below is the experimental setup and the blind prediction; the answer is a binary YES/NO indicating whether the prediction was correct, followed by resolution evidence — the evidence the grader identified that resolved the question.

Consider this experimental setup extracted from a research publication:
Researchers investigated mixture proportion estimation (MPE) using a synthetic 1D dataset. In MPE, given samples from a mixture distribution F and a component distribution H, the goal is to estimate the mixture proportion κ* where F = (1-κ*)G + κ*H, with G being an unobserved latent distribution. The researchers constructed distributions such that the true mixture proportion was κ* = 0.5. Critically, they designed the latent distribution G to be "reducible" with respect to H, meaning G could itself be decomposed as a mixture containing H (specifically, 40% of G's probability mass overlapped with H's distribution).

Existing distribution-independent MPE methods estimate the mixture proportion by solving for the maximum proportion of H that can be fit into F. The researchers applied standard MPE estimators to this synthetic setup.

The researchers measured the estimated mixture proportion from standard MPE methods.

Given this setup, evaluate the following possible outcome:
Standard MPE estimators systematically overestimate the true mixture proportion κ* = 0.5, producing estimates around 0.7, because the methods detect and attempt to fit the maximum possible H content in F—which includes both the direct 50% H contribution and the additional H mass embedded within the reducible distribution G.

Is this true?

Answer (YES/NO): YES